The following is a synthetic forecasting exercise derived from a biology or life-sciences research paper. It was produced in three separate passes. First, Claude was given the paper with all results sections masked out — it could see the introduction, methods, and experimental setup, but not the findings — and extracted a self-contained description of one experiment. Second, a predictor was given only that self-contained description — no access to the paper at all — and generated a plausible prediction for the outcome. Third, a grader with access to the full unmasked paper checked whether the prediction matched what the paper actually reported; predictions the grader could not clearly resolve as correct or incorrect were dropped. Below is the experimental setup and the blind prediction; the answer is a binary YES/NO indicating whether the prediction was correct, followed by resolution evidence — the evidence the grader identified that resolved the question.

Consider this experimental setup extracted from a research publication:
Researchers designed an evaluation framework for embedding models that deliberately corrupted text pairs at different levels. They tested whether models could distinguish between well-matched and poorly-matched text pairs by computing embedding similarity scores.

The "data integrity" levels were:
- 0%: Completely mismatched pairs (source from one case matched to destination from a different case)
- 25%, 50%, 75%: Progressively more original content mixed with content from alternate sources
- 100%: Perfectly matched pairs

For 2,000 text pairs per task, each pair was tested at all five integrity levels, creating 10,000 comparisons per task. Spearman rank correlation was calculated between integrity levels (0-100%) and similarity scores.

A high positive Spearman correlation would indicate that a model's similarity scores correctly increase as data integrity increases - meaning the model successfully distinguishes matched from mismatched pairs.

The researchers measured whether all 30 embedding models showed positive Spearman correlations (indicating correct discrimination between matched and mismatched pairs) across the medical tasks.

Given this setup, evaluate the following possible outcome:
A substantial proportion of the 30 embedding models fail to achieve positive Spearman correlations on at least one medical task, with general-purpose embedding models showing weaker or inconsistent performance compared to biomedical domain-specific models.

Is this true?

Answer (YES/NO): NO